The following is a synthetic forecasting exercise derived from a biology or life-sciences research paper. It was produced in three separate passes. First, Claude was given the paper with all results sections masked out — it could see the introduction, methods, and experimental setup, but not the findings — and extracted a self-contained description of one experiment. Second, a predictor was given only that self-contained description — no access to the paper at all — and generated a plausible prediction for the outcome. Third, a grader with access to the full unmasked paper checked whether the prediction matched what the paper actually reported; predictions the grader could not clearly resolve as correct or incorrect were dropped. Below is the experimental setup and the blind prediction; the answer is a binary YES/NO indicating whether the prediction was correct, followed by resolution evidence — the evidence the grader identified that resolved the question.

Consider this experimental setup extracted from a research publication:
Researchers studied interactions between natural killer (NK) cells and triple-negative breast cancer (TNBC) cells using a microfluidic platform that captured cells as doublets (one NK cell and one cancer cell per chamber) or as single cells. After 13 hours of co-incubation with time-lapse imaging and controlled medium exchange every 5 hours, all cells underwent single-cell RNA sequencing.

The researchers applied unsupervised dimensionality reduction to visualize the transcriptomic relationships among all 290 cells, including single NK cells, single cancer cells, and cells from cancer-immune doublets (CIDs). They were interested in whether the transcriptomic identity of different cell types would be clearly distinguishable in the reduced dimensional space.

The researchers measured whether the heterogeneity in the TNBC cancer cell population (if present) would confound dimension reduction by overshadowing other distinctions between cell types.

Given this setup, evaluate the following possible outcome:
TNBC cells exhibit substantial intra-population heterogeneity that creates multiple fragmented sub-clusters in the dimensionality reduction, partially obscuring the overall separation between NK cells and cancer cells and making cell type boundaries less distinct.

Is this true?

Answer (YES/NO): NO